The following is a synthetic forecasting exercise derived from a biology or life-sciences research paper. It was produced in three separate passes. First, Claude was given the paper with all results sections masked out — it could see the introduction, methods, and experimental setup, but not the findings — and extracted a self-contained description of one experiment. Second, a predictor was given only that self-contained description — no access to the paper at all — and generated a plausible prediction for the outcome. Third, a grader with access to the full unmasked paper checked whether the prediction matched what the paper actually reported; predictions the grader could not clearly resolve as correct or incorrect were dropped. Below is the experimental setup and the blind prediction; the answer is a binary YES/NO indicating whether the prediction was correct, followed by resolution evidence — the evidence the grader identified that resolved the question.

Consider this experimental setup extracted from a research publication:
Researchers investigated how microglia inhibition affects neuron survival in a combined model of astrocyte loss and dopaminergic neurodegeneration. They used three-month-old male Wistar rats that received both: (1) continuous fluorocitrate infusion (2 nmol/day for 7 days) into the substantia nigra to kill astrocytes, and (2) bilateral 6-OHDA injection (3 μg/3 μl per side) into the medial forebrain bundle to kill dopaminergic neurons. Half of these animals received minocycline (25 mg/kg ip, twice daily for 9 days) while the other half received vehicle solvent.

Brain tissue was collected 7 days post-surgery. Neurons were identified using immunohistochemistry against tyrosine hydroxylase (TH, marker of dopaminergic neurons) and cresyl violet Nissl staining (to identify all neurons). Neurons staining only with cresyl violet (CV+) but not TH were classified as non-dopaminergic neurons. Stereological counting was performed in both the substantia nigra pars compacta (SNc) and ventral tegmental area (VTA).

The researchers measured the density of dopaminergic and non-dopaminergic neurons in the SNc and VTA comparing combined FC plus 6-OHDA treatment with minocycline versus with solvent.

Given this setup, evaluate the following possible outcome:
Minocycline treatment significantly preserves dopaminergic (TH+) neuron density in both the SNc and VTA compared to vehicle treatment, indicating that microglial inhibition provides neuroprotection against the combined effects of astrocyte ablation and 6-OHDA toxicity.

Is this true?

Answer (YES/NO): NO